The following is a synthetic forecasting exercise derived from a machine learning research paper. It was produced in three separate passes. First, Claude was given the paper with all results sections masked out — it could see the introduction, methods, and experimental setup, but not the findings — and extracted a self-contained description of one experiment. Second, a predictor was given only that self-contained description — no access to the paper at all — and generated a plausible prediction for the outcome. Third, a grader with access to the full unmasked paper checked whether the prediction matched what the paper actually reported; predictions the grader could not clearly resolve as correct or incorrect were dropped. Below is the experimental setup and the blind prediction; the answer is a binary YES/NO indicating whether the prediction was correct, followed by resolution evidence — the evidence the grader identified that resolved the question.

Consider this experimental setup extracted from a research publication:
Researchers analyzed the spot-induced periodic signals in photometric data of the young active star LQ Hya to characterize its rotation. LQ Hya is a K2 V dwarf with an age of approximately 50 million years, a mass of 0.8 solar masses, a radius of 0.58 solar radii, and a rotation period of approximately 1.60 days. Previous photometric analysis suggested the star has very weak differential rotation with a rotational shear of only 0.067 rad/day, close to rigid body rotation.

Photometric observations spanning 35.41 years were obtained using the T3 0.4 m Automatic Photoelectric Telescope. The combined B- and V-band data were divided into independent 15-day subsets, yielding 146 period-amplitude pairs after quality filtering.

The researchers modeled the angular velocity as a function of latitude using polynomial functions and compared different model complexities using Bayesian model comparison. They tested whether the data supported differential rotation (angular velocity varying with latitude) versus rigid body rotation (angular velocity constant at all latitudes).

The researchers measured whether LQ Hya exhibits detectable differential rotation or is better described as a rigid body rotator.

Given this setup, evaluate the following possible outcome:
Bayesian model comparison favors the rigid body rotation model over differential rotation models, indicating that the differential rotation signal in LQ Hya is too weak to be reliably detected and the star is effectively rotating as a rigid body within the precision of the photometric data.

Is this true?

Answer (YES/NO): YES